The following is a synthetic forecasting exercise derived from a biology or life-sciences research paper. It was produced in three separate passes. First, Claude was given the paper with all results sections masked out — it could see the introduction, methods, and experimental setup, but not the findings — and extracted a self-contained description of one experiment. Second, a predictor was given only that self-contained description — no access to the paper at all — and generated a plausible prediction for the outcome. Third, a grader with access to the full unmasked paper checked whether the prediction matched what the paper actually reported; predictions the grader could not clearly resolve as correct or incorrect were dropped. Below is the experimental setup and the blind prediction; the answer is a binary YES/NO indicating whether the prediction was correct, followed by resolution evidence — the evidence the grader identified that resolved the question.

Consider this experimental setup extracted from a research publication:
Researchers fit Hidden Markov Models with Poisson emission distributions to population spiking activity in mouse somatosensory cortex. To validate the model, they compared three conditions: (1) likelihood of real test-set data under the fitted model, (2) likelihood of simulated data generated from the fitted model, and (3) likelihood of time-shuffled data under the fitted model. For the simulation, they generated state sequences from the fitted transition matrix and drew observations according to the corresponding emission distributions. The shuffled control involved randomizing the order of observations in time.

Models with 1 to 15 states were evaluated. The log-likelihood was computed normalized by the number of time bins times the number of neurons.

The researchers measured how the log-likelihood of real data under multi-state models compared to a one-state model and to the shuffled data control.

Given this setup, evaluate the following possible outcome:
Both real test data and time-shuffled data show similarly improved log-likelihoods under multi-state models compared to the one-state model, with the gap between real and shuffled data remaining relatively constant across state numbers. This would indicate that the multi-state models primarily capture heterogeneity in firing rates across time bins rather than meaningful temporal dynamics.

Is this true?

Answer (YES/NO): NO